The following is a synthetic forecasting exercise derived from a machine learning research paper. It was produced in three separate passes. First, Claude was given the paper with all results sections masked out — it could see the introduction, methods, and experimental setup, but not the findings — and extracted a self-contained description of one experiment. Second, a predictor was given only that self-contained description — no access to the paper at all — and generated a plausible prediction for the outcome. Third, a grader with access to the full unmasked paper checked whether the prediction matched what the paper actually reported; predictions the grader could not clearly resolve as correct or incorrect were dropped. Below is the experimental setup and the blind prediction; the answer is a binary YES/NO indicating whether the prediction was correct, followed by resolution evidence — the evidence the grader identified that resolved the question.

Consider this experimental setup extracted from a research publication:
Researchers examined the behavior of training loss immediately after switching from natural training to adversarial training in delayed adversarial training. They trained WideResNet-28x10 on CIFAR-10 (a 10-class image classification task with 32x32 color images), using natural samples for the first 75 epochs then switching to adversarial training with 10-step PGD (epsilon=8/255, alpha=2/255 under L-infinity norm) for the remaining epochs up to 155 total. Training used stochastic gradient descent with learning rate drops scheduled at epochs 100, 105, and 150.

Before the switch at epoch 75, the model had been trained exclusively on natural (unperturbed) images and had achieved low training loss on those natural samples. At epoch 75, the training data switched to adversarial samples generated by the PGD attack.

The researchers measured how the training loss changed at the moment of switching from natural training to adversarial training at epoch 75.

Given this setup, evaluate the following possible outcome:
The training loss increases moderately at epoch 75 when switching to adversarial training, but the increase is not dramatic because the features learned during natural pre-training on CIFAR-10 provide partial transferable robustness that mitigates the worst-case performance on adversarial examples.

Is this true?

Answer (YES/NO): NO